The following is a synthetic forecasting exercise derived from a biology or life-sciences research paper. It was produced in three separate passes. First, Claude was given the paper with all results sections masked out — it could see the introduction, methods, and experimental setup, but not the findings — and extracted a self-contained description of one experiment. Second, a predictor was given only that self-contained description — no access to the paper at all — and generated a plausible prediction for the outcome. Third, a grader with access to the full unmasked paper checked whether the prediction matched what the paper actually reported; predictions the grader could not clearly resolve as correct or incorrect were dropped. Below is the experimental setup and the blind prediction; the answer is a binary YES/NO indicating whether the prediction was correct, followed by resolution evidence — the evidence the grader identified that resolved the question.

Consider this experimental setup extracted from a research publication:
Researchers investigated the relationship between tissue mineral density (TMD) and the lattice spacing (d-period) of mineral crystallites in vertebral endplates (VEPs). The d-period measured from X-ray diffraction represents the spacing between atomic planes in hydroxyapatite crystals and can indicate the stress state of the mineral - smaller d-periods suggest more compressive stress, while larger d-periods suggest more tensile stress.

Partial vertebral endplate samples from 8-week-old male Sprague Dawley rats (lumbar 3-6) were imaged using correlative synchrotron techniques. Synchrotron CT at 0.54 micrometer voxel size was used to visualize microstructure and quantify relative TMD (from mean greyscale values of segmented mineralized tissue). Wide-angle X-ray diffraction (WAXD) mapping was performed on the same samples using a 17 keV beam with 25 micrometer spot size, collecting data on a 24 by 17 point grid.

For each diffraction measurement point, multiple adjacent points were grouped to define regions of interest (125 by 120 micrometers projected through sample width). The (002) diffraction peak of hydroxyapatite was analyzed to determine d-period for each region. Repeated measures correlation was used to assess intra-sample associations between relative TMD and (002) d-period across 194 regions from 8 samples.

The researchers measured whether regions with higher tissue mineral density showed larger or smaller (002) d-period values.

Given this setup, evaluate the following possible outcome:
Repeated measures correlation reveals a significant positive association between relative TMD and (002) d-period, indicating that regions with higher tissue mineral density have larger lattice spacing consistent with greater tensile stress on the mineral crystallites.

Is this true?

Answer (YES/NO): YES